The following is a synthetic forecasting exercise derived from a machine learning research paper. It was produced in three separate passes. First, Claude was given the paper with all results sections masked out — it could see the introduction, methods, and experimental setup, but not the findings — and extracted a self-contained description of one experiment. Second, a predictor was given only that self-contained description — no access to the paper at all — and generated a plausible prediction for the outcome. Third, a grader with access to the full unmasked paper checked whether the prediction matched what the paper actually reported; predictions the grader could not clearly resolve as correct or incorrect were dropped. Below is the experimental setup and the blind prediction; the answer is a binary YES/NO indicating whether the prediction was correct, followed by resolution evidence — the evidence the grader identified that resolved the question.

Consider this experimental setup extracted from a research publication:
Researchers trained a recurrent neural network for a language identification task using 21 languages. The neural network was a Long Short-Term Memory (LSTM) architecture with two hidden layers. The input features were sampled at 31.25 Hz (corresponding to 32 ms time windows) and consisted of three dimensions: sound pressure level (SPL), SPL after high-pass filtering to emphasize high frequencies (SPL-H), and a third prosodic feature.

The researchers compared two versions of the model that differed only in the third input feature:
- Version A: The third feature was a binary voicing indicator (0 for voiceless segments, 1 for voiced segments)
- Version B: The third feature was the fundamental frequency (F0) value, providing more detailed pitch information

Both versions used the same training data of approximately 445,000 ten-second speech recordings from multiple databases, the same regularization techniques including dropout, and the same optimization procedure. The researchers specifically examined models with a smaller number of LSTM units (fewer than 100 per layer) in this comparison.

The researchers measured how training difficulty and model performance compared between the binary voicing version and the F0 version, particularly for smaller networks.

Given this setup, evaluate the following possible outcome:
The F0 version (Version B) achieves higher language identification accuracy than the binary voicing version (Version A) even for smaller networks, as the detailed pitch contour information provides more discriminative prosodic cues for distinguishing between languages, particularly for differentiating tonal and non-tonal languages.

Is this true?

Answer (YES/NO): NO